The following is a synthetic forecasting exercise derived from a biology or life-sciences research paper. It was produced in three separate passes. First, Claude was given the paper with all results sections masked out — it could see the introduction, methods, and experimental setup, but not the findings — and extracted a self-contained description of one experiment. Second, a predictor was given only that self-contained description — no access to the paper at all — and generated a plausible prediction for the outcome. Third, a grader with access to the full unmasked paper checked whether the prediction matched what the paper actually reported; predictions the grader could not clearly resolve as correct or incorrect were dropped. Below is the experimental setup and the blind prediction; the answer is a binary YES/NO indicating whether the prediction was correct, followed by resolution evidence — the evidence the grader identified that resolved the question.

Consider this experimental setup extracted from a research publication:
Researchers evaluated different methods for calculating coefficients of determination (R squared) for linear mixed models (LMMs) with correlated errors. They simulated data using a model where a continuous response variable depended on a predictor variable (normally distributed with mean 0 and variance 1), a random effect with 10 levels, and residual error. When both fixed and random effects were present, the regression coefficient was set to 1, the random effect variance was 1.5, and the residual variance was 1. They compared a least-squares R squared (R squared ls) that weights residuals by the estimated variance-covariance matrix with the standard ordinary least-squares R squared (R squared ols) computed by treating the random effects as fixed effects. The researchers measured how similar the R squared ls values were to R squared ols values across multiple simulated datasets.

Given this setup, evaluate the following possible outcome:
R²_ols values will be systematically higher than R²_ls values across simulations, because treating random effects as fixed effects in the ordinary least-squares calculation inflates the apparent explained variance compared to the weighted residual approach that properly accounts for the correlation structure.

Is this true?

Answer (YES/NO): NO